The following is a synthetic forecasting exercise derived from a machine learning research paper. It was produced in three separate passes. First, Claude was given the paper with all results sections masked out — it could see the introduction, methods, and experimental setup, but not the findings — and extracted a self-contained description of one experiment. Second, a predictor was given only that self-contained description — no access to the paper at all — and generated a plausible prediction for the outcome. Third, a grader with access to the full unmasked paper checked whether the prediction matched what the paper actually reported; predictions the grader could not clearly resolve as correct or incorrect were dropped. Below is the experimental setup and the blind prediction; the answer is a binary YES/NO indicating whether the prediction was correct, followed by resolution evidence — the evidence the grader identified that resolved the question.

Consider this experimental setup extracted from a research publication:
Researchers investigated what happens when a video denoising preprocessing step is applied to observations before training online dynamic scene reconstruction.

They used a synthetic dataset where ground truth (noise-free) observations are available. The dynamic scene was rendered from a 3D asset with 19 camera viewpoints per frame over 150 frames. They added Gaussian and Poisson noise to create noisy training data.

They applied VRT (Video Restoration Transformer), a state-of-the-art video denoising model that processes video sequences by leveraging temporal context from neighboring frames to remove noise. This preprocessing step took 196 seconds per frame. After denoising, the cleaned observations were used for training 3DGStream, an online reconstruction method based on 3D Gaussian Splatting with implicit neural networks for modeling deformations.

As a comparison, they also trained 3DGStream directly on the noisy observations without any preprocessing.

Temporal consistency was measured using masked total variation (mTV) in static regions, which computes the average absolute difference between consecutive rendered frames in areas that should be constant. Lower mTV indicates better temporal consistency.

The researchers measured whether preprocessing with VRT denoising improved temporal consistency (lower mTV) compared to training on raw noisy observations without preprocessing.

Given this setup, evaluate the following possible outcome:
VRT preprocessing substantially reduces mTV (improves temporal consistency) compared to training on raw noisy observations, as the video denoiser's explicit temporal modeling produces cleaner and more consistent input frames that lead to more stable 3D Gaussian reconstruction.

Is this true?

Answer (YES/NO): YES